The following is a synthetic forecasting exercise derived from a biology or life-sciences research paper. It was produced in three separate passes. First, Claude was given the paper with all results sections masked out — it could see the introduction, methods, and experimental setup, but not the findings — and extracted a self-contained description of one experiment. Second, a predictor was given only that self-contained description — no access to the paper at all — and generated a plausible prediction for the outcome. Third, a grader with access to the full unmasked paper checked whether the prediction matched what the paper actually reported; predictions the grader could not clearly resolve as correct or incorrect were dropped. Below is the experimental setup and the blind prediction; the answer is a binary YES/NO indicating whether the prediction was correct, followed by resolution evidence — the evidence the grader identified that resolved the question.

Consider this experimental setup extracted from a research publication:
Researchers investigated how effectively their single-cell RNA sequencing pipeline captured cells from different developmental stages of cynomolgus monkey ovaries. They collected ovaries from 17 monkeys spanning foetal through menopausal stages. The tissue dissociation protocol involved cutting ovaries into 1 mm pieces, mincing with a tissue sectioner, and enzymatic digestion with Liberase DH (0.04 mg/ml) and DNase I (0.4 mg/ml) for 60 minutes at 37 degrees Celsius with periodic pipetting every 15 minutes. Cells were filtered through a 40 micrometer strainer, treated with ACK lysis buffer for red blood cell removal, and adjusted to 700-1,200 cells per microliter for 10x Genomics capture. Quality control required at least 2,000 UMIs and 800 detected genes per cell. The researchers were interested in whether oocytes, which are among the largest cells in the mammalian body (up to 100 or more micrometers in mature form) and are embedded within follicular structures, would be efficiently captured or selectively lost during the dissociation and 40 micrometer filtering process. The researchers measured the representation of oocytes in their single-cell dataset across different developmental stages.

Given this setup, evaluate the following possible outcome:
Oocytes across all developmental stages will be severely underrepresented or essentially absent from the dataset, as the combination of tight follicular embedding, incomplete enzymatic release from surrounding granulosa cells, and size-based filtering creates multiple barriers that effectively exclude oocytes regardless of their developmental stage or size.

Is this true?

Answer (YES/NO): NO